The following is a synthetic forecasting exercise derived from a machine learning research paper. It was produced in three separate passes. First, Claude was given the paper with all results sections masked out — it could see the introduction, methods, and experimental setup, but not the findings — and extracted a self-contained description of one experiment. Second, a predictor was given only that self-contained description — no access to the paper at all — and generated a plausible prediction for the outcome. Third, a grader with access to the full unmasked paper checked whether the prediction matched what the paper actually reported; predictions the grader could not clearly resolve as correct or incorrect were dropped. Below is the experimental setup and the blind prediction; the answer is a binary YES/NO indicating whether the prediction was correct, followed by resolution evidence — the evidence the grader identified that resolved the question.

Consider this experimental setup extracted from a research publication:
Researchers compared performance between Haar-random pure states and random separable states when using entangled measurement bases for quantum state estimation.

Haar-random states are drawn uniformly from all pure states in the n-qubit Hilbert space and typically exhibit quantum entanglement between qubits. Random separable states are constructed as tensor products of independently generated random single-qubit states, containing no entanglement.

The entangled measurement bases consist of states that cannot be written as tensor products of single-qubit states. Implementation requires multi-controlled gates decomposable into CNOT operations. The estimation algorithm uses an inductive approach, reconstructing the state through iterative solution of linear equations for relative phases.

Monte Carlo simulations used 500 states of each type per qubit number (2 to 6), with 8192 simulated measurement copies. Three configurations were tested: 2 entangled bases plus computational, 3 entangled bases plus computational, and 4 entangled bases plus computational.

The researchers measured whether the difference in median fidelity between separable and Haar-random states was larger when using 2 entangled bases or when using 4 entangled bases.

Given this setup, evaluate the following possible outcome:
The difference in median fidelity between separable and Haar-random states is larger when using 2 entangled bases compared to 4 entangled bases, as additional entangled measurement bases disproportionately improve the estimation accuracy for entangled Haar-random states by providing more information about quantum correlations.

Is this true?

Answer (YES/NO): YES